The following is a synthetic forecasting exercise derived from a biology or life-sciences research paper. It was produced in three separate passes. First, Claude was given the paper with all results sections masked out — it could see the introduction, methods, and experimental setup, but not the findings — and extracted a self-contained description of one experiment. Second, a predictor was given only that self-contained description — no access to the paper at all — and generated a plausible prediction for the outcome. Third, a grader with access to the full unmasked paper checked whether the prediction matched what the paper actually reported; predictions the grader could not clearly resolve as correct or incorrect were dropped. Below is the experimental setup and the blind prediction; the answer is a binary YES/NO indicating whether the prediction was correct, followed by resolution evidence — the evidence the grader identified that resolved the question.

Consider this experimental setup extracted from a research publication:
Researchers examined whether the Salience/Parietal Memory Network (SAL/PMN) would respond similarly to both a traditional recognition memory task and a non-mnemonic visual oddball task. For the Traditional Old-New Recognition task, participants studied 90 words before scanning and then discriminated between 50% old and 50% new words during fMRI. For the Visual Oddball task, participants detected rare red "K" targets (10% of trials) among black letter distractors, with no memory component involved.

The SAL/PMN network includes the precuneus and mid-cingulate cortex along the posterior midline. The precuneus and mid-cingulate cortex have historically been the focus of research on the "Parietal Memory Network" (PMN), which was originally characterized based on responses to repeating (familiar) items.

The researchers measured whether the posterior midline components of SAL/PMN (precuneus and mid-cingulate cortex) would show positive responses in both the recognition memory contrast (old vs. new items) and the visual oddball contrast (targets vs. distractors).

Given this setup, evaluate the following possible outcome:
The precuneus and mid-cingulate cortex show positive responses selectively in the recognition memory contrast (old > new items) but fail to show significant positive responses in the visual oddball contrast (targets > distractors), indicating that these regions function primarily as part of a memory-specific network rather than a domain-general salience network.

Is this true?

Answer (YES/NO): NO